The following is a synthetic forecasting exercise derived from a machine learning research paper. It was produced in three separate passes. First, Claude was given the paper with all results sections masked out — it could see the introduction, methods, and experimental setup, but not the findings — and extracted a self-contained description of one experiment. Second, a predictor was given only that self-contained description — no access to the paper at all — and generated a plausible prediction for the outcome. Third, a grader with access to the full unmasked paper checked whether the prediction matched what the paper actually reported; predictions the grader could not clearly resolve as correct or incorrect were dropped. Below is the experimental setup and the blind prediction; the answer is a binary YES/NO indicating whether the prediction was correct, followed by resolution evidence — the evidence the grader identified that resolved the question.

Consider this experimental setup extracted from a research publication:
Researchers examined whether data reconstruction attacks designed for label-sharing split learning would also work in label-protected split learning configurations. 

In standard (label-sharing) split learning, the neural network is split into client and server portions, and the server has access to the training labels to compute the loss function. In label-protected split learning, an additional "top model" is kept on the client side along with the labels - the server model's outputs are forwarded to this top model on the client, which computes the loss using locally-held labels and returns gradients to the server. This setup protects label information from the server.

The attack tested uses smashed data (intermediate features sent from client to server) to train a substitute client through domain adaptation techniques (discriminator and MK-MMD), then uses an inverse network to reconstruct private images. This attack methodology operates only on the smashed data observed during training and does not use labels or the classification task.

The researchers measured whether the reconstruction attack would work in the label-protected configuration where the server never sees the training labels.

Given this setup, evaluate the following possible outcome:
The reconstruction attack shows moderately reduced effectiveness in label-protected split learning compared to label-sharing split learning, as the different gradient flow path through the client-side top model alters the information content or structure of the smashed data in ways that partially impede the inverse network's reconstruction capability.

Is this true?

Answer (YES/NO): NO